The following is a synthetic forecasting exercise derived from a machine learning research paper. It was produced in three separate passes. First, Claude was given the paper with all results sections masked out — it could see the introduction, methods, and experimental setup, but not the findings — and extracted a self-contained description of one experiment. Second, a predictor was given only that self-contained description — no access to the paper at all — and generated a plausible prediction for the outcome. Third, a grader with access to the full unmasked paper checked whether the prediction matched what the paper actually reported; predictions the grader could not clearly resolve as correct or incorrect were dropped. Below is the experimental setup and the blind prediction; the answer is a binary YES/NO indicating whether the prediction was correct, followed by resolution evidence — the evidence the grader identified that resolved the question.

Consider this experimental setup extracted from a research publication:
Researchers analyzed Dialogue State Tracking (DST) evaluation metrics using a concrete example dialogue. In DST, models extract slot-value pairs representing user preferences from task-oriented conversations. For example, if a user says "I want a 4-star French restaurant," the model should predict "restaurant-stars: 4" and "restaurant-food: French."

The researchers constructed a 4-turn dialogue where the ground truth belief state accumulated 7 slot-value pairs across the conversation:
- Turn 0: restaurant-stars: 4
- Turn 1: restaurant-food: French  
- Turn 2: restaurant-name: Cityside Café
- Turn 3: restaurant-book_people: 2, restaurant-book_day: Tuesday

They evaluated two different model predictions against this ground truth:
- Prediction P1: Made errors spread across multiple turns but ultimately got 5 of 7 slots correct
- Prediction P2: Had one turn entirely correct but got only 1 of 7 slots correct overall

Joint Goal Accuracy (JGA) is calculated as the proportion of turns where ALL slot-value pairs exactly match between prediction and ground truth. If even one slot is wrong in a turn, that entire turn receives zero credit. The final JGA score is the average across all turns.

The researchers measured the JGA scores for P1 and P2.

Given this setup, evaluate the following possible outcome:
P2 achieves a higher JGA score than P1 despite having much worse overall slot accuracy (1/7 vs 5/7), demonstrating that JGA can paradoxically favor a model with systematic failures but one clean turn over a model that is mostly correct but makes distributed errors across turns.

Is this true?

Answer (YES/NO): YES